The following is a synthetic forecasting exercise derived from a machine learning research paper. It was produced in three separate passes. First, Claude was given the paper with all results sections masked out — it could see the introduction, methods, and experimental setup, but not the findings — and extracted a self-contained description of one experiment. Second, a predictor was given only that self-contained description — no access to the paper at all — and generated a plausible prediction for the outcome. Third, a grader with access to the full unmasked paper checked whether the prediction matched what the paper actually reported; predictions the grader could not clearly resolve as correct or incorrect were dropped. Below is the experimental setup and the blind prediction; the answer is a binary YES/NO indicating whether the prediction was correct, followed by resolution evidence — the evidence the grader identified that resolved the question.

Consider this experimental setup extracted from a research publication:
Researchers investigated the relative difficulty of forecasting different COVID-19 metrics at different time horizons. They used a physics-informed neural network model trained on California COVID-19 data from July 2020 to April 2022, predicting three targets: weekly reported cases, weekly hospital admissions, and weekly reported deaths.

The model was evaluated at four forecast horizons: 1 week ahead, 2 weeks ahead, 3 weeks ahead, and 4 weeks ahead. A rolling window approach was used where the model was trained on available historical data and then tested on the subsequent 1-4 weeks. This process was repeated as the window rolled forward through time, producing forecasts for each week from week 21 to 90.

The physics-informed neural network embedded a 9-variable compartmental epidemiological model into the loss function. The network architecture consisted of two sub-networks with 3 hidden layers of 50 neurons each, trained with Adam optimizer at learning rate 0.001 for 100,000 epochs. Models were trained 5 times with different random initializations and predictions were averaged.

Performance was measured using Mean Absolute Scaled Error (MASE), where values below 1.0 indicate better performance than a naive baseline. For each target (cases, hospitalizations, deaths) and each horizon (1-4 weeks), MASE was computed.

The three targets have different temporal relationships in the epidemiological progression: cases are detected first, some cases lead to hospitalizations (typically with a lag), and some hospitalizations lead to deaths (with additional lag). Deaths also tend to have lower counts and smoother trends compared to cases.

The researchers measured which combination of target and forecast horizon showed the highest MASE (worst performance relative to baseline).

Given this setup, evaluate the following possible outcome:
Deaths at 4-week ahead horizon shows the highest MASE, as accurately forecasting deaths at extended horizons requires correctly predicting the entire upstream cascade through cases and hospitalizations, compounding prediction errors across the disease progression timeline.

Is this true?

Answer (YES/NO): NO